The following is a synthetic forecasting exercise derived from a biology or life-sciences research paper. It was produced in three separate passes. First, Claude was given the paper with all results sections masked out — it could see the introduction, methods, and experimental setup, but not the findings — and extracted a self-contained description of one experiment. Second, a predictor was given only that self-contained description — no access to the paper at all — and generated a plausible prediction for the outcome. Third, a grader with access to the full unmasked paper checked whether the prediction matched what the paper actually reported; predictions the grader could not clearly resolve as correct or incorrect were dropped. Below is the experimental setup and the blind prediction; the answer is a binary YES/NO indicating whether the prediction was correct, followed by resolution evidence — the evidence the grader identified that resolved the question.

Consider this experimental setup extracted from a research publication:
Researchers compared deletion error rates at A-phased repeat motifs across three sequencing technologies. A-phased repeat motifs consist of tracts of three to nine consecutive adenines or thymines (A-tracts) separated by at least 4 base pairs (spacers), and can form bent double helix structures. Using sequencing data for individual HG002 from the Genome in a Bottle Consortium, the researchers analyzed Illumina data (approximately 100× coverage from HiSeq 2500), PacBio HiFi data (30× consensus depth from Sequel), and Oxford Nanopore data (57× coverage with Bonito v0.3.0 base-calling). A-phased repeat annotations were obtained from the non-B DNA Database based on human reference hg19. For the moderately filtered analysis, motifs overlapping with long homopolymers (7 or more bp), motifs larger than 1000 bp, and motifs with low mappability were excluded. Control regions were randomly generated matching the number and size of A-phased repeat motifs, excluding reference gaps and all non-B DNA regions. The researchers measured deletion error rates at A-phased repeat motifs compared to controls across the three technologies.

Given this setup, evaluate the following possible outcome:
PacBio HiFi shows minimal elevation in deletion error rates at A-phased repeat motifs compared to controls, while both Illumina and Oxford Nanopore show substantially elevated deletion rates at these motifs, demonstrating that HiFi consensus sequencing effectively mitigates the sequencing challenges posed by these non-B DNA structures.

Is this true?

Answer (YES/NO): NO